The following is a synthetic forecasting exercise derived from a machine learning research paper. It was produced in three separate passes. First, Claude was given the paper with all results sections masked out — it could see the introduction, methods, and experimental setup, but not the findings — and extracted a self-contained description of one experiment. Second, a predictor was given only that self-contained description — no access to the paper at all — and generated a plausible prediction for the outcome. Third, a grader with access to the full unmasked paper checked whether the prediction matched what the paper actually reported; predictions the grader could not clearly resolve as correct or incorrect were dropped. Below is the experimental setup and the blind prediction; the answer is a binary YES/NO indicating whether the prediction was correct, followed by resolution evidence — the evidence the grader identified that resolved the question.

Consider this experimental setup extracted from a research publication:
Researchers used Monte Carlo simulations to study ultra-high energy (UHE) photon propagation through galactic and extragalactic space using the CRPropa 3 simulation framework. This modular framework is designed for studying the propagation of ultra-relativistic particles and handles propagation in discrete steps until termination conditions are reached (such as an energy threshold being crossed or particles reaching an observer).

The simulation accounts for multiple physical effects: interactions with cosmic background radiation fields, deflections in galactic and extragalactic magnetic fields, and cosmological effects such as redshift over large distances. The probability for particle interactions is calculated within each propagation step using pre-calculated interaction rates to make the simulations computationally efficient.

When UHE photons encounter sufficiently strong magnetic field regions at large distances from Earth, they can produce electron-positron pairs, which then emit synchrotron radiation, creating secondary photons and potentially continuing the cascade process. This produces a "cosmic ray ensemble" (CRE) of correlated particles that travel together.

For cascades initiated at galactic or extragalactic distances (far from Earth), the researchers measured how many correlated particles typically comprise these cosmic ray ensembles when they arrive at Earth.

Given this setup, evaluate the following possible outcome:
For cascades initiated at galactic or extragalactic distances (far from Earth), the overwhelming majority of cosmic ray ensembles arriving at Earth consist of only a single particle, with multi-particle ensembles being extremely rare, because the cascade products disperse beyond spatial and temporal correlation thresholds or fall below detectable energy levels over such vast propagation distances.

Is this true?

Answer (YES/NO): NO